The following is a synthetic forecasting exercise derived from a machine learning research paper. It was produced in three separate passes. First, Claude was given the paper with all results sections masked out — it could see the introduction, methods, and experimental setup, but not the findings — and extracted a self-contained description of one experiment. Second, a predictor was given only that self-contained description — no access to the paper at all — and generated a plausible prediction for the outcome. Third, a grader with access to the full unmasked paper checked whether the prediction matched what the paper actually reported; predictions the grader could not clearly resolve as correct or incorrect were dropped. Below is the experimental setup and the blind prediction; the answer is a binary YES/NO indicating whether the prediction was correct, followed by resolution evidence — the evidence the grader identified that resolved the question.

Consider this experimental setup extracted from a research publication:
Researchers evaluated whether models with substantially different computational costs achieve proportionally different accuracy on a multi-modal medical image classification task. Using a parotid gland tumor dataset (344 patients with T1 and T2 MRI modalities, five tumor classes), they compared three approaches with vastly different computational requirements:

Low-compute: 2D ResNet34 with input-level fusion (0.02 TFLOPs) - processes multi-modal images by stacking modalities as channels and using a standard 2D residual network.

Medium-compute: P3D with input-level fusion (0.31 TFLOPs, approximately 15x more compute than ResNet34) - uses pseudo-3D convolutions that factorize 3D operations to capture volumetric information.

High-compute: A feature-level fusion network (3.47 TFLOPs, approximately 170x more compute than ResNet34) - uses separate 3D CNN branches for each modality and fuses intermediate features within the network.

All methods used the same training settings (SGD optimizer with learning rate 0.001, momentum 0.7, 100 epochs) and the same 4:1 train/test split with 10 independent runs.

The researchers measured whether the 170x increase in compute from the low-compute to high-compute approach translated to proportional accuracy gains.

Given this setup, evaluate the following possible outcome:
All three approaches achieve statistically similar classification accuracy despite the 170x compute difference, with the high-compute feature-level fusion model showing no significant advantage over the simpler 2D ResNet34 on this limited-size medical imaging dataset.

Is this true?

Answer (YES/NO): NO